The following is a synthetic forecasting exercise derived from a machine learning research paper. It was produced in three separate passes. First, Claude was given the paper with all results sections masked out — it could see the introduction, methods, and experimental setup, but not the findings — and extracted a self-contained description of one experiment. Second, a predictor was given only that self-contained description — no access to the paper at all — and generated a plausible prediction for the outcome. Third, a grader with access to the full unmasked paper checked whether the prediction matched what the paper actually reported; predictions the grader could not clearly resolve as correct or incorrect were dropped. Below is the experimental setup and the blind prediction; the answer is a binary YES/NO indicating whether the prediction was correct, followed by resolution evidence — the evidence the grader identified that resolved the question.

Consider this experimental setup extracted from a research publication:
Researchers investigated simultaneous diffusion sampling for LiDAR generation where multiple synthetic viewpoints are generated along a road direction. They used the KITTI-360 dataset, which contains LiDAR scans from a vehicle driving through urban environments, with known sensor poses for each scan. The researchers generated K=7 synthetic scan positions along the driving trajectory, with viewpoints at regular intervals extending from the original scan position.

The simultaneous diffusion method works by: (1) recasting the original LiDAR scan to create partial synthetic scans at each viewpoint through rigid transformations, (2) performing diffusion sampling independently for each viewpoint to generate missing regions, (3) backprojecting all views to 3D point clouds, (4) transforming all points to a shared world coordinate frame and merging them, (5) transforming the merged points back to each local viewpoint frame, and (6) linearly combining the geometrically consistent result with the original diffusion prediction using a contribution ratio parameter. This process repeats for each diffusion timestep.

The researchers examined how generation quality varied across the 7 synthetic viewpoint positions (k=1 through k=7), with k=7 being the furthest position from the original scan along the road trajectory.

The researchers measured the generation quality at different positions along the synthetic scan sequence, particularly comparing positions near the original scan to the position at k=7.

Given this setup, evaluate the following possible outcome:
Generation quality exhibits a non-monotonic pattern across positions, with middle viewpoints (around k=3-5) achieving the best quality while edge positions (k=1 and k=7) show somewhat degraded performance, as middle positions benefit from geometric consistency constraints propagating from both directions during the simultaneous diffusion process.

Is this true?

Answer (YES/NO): NO